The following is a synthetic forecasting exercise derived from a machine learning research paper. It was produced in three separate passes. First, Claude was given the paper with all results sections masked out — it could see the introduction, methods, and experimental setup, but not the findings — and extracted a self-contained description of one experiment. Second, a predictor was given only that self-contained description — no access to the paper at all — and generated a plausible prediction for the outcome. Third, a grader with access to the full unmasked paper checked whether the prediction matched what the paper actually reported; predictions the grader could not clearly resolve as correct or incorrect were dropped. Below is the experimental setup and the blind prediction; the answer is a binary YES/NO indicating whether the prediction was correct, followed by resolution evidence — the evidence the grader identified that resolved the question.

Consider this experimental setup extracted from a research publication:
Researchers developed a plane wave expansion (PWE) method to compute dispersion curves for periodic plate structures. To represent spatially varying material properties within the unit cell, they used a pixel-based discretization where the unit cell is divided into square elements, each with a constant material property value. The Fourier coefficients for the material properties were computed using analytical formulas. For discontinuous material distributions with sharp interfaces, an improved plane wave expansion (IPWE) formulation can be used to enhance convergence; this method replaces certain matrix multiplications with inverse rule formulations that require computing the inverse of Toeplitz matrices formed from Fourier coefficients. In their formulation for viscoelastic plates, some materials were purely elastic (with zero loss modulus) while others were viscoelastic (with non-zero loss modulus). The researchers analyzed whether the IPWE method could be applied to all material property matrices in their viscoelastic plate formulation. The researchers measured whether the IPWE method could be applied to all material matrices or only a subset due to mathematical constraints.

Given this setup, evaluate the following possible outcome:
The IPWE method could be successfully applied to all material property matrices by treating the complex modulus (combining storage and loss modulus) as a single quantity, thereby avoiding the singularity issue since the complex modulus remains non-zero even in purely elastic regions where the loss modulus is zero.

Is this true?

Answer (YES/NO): NO